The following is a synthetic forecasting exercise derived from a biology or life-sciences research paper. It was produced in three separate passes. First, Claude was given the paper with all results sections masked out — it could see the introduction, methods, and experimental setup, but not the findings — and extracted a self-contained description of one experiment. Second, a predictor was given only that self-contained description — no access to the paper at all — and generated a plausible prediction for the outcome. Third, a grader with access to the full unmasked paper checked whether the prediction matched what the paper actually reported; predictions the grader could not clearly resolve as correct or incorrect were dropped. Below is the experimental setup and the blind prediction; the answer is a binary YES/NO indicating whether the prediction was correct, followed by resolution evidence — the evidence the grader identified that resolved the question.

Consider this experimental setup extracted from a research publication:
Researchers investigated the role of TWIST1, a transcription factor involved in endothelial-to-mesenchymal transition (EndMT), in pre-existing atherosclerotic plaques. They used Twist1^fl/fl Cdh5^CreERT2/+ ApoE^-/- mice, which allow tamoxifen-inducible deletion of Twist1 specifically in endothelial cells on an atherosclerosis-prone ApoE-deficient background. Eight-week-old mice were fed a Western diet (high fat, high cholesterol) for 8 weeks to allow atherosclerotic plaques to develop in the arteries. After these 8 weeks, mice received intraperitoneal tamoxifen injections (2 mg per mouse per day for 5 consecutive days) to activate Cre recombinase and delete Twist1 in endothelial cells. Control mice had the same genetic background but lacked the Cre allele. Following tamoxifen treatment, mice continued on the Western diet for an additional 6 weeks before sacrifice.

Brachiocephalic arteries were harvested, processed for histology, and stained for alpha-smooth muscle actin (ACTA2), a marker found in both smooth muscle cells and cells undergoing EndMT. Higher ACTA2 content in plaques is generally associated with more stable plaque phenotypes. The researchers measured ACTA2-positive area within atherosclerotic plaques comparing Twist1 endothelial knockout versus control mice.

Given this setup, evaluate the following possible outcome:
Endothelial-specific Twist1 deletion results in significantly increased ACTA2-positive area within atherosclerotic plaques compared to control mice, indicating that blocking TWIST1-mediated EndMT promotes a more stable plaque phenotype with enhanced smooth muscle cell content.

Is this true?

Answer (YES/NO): NO